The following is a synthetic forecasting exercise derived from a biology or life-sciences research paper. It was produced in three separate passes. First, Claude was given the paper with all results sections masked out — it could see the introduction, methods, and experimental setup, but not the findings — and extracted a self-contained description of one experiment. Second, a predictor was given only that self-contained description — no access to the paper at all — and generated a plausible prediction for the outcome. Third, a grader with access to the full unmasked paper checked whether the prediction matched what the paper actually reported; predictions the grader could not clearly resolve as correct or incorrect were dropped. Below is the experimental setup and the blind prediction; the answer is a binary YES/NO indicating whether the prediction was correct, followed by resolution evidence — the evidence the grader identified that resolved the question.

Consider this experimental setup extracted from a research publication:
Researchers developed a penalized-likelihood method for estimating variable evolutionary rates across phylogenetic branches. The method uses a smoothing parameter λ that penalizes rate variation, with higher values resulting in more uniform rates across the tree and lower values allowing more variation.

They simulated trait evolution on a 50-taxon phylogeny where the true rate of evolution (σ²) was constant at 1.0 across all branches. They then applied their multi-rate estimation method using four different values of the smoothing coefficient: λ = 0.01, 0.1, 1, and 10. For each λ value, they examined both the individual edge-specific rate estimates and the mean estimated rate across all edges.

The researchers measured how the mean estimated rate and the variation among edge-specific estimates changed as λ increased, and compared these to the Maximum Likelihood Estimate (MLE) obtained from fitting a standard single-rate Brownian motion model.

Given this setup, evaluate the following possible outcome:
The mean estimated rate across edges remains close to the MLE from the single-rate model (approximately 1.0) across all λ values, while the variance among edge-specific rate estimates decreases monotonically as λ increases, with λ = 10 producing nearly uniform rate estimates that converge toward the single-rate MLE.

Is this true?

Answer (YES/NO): YES